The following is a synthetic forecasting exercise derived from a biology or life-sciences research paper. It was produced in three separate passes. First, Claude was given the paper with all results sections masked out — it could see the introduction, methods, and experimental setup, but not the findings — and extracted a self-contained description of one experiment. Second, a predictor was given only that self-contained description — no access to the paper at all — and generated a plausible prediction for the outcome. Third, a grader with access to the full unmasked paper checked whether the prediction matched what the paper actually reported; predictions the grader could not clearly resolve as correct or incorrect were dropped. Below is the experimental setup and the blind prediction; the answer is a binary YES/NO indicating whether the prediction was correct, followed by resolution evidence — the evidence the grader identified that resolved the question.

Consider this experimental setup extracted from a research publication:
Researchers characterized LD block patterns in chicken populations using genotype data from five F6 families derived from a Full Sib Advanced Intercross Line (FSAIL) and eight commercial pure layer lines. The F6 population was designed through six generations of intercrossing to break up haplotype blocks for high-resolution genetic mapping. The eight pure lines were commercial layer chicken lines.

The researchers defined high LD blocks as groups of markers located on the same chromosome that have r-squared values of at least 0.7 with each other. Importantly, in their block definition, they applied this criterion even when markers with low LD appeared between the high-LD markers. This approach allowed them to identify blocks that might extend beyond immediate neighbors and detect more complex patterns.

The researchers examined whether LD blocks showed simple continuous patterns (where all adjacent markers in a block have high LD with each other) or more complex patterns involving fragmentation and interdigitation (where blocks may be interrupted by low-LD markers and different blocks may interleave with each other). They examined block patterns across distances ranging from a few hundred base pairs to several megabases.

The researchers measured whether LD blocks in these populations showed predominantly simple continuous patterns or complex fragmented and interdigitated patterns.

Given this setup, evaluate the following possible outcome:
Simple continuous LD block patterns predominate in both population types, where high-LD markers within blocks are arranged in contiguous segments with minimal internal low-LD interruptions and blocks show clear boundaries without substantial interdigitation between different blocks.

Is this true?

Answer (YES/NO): NO